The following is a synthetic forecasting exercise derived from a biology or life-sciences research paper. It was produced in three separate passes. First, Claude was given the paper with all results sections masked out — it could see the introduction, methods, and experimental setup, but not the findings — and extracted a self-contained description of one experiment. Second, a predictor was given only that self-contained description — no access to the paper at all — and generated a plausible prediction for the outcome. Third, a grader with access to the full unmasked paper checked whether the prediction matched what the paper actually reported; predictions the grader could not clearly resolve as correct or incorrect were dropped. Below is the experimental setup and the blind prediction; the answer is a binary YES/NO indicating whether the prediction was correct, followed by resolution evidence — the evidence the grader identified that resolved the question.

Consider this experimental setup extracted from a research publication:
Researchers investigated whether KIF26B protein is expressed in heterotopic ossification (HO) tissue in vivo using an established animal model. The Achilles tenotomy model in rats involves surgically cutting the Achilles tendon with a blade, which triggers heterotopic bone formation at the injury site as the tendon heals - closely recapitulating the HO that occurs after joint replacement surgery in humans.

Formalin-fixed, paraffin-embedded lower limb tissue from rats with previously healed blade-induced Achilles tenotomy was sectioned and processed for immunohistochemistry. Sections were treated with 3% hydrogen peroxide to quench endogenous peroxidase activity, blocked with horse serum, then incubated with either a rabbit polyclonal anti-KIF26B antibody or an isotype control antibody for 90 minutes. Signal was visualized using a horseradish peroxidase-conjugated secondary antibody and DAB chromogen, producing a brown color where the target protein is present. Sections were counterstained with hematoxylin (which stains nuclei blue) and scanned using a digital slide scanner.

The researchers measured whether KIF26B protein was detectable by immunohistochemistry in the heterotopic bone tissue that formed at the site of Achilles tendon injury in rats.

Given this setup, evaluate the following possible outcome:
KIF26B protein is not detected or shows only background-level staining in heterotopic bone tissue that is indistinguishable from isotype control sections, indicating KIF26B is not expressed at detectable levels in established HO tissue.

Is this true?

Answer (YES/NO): NO